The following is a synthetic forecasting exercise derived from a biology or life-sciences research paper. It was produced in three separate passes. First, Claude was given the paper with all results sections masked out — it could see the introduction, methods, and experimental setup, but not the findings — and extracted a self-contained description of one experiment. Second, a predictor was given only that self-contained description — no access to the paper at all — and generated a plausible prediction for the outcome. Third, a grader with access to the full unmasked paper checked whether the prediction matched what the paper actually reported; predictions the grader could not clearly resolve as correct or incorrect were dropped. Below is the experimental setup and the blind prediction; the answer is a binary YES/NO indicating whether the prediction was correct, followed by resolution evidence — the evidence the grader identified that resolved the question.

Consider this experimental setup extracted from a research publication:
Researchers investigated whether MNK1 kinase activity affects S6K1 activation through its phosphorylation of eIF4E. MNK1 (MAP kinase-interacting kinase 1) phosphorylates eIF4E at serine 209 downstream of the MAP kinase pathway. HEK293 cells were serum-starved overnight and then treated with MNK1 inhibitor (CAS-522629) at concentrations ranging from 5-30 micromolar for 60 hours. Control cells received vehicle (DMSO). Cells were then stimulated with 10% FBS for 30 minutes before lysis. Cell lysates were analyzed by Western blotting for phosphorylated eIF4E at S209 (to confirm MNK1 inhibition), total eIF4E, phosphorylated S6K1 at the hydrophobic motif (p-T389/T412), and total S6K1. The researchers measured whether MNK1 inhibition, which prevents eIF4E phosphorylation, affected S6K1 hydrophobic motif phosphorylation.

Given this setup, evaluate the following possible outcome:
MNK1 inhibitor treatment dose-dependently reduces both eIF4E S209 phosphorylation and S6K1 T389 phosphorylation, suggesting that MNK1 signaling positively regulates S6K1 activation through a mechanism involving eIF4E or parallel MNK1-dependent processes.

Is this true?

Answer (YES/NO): NO